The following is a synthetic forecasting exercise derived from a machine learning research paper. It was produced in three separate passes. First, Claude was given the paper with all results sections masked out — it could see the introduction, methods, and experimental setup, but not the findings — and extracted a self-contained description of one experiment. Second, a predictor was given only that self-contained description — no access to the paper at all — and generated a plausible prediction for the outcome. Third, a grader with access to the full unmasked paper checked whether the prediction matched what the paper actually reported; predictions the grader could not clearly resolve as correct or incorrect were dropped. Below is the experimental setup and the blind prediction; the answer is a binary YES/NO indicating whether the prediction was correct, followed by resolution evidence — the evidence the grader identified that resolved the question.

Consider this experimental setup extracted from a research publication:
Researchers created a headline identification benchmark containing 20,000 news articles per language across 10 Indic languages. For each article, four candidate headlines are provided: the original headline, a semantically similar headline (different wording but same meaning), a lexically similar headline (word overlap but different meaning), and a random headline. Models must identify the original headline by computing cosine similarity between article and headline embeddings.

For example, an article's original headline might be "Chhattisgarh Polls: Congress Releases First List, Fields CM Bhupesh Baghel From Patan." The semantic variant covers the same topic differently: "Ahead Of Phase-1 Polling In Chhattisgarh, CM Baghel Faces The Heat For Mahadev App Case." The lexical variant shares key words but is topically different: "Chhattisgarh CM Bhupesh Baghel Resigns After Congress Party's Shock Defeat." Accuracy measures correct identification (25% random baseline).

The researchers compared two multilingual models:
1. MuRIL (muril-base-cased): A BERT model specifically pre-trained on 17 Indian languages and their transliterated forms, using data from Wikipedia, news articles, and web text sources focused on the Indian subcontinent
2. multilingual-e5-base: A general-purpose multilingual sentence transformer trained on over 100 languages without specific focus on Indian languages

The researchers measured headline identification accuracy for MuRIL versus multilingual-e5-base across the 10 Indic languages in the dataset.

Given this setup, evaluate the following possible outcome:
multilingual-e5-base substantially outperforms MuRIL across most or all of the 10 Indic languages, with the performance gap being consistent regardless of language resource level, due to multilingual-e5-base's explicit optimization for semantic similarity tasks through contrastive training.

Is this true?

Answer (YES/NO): NO